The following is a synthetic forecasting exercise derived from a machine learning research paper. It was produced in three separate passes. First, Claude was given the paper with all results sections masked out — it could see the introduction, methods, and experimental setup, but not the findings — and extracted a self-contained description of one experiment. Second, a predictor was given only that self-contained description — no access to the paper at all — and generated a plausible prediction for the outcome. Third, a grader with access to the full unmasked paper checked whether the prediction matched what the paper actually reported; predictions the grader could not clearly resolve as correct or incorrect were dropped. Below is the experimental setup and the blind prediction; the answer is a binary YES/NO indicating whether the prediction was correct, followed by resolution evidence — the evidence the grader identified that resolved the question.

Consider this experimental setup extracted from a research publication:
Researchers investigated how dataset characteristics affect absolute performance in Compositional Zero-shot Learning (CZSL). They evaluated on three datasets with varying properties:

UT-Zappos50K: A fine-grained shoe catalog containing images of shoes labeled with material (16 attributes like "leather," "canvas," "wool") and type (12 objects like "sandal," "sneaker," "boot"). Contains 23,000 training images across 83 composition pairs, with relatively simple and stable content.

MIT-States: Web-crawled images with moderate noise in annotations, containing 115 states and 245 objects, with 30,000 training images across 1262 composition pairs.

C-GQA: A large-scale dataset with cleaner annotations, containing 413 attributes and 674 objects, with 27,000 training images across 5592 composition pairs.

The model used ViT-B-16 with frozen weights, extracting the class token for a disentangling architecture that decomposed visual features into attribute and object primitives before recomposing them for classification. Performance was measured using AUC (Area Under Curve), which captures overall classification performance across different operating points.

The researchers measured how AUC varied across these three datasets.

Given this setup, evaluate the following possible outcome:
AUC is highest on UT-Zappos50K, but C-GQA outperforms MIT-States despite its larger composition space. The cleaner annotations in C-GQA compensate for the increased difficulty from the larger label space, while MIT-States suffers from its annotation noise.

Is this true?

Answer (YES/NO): NO